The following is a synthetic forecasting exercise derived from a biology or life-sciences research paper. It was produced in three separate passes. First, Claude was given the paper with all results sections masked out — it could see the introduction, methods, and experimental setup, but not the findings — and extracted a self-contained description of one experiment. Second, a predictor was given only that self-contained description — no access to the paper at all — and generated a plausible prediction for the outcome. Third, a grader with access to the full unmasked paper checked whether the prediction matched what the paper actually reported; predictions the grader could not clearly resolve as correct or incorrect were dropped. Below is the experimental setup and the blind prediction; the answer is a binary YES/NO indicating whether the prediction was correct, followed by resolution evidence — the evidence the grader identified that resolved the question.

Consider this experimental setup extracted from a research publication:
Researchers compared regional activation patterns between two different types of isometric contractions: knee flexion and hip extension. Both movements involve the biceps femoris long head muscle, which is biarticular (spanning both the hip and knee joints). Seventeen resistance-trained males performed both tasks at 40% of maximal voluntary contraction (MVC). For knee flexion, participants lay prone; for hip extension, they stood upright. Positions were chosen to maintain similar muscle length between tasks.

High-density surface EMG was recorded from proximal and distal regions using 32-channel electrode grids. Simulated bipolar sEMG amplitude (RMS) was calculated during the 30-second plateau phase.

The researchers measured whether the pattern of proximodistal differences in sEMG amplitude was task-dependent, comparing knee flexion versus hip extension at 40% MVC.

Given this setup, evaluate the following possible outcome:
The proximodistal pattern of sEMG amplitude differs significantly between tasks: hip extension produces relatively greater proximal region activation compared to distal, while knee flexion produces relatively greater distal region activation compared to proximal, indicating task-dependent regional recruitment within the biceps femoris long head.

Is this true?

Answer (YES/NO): NO